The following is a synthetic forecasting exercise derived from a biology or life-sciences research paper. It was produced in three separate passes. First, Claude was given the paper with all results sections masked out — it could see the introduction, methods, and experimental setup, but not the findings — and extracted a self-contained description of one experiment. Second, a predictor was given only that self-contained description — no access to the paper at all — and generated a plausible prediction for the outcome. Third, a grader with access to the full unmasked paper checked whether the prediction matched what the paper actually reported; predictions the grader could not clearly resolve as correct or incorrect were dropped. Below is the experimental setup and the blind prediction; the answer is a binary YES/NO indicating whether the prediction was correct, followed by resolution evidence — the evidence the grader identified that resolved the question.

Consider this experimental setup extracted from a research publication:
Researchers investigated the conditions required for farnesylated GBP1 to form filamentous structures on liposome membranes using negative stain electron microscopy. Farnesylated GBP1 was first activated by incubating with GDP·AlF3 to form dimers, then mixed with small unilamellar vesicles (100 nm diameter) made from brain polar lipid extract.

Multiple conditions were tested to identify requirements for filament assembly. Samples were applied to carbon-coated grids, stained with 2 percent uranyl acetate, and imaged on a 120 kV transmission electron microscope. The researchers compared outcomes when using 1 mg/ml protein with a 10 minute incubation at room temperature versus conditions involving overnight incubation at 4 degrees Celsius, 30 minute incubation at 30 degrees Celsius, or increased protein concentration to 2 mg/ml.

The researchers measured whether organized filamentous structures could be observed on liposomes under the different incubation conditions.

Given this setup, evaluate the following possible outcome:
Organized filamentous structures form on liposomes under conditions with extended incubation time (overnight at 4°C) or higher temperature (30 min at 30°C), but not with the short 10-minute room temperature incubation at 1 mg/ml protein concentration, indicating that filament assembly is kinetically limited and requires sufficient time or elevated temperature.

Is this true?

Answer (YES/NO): YES